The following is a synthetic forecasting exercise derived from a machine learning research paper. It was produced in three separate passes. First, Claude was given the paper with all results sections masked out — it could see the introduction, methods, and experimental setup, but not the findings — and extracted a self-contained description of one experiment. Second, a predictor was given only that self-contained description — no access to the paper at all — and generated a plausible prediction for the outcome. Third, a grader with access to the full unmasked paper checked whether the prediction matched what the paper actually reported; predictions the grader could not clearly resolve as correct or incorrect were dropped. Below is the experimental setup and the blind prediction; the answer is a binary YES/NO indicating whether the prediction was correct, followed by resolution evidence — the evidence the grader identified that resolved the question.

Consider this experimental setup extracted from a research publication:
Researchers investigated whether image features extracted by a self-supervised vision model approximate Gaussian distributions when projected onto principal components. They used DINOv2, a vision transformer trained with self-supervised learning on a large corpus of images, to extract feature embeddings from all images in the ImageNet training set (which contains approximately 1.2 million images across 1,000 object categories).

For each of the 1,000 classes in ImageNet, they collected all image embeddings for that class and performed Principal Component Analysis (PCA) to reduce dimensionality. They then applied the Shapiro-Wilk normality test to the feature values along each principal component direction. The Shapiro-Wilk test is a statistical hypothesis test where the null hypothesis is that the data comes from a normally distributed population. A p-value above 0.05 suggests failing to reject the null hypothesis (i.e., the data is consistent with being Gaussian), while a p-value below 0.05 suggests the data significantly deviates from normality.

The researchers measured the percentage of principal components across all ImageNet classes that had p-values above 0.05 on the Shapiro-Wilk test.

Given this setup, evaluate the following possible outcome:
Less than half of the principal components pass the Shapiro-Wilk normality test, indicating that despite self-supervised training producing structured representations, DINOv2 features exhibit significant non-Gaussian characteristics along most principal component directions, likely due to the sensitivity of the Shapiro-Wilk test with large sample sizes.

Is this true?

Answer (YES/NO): NO